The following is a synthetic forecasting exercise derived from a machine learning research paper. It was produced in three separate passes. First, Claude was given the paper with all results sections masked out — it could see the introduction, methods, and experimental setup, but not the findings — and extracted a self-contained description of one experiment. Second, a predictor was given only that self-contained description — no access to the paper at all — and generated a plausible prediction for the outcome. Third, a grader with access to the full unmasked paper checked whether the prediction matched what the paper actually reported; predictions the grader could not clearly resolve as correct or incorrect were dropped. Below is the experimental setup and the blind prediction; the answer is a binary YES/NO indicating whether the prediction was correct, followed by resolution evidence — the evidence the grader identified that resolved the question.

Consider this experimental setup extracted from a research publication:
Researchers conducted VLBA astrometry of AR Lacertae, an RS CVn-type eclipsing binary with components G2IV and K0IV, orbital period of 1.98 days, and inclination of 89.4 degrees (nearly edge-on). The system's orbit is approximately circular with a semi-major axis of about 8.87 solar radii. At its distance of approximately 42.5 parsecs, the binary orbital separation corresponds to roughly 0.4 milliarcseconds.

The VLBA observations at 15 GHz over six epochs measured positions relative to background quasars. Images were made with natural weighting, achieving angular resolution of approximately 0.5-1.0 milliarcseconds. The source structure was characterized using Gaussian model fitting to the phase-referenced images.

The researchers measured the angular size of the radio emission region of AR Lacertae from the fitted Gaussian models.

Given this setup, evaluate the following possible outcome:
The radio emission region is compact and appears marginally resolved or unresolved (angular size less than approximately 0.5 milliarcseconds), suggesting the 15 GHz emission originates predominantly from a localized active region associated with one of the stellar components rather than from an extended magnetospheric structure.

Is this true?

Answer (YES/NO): NO